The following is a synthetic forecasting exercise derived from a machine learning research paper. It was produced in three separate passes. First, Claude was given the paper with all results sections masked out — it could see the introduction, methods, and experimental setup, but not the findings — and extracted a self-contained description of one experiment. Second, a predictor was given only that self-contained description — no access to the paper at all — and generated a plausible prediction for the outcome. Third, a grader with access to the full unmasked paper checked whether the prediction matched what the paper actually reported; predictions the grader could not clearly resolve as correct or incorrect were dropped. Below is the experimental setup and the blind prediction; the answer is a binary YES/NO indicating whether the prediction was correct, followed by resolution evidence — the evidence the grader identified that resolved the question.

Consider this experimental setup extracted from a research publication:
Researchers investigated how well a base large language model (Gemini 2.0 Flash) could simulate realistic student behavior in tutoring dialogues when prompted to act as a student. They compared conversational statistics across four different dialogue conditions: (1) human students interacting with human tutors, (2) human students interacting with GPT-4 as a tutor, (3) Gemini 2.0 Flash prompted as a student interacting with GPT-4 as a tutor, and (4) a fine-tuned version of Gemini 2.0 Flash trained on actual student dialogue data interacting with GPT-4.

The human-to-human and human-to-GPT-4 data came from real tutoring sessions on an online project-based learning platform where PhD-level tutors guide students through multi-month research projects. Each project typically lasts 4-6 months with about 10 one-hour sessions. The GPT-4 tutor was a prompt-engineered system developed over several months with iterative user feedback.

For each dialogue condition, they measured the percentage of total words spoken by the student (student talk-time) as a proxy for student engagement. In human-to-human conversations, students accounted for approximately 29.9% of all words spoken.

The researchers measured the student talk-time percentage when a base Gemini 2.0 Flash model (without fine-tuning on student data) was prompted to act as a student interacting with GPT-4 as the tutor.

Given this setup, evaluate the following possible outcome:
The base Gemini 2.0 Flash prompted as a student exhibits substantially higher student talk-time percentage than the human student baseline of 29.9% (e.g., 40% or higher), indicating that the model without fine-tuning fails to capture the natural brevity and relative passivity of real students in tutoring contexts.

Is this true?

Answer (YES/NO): NO